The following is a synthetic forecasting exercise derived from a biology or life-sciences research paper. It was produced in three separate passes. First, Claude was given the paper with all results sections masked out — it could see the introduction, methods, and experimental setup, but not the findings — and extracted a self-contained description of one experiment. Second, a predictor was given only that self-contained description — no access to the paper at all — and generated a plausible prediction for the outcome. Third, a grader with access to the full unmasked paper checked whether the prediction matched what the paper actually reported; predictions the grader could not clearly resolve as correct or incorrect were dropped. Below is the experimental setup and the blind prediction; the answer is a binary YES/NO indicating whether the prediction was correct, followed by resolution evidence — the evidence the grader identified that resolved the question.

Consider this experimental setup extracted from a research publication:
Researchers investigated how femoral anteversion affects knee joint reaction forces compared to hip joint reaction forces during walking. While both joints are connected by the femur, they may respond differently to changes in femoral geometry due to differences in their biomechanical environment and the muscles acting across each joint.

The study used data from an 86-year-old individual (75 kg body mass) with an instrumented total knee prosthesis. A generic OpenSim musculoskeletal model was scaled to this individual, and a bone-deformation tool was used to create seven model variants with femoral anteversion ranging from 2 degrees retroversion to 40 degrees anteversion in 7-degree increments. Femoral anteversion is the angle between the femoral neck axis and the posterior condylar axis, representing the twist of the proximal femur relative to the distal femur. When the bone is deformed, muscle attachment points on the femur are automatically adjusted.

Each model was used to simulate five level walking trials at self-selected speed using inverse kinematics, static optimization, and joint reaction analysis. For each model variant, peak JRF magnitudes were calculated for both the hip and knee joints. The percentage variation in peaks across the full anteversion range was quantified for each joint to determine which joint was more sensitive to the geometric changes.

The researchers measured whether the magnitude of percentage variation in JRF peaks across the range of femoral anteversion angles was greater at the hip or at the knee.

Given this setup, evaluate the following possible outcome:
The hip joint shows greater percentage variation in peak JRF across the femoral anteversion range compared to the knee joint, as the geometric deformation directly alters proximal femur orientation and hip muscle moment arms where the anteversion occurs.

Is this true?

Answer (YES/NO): NO